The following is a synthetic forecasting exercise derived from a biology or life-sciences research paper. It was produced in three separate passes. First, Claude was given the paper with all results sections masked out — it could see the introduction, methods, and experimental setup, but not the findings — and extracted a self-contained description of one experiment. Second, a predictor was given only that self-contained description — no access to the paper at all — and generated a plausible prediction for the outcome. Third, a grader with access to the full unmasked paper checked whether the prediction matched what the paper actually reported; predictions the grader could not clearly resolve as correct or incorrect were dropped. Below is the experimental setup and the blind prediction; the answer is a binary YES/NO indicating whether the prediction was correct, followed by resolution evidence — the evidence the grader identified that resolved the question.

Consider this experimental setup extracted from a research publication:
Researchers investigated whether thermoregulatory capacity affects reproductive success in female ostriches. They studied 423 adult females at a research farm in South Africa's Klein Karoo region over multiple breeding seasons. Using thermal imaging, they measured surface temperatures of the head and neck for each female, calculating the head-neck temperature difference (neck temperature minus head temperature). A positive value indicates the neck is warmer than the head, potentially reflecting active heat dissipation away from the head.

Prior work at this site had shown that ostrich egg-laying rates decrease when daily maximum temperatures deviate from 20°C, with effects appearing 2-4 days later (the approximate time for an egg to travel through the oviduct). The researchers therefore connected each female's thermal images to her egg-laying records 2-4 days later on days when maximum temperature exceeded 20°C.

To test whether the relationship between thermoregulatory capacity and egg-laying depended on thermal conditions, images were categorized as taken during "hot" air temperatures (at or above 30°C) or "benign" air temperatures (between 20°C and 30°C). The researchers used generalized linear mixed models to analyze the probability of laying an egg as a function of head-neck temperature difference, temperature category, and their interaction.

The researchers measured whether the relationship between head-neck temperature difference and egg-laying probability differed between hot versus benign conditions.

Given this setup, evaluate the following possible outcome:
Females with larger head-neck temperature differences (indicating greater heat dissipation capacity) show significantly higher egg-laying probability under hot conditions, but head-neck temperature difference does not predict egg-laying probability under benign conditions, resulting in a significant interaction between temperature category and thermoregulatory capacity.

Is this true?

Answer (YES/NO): YES